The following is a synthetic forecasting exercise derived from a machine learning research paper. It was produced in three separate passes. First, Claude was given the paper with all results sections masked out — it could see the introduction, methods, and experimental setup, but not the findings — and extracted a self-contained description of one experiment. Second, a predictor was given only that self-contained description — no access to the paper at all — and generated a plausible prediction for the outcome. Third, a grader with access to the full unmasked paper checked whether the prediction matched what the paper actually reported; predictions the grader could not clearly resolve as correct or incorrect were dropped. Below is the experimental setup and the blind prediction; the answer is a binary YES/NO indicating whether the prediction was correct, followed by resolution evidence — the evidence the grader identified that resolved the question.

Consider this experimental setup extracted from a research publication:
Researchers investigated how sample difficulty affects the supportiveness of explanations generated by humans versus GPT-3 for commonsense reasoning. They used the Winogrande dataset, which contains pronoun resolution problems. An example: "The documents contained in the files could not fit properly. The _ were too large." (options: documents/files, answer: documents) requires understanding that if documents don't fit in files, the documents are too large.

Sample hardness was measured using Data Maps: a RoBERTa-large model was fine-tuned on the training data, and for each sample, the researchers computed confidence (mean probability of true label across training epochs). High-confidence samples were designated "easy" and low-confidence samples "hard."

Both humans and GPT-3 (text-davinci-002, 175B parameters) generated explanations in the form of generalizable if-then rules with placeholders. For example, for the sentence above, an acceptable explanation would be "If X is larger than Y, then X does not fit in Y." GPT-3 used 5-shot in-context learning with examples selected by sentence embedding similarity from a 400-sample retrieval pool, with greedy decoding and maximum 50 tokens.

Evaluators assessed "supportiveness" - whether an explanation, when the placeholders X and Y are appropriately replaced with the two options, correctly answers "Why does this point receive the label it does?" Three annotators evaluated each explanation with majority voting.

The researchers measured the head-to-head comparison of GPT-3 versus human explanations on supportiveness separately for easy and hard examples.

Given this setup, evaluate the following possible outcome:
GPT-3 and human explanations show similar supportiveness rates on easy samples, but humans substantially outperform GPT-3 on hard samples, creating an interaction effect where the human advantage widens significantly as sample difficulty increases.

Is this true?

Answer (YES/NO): YES